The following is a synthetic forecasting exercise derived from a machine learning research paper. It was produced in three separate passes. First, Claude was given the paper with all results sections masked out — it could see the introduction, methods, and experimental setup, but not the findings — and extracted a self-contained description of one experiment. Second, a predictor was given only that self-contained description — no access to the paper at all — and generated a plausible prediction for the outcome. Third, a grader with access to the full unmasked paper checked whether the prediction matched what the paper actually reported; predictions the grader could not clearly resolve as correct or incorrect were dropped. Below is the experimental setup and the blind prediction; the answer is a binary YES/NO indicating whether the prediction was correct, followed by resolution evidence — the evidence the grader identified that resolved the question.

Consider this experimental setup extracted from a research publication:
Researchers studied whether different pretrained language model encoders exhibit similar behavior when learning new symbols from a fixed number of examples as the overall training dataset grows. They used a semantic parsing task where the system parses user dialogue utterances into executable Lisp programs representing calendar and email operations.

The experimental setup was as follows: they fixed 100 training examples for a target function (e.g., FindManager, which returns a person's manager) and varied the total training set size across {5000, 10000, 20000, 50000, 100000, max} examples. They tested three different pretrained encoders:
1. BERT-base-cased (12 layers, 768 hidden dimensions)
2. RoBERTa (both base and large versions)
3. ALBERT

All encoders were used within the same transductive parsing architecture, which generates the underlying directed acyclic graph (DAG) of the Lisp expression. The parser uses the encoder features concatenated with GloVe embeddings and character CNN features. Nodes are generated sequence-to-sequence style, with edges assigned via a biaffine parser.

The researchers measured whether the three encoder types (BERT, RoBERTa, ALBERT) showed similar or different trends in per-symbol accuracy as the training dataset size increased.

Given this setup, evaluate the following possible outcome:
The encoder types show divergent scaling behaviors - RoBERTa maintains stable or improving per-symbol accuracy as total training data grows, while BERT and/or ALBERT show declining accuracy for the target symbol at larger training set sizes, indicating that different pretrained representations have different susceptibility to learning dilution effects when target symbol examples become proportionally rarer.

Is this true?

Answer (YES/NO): NO